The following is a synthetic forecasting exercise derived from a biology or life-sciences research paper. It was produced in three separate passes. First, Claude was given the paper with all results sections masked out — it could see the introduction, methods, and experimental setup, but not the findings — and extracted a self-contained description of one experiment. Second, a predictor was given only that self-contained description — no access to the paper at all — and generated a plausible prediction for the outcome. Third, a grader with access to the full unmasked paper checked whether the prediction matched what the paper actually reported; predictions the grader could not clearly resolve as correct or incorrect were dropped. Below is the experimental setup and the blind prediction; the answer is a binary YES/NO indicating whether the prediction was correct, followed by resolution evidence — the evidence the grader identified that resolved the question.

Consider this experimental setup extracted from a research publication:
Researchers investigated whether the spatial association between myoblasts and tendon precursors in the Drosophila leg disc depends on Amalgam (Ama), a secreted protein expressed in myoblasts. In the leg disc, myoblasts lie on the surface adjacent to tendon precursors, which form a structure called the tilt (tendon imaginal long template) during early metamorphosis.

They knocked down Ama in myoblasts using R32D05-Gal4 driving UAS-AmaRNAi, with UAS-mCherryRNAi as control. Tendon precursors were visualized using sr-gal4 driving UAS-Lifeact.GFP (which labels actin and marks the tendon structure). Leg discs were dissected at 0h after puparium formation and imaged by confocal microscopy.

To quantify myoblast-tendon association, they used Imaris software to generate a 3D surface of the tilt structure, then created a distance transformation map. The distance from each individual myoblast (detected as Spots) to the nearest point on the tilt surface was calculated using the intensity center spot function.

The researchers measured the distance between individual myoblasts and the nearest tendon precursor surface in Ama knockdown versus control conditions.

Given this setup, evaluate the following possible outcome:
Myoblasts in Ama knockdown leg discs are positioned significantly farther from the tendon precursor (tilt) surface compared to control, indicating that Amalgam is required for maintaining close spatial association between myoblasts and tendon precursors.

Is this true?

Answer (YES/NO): YES